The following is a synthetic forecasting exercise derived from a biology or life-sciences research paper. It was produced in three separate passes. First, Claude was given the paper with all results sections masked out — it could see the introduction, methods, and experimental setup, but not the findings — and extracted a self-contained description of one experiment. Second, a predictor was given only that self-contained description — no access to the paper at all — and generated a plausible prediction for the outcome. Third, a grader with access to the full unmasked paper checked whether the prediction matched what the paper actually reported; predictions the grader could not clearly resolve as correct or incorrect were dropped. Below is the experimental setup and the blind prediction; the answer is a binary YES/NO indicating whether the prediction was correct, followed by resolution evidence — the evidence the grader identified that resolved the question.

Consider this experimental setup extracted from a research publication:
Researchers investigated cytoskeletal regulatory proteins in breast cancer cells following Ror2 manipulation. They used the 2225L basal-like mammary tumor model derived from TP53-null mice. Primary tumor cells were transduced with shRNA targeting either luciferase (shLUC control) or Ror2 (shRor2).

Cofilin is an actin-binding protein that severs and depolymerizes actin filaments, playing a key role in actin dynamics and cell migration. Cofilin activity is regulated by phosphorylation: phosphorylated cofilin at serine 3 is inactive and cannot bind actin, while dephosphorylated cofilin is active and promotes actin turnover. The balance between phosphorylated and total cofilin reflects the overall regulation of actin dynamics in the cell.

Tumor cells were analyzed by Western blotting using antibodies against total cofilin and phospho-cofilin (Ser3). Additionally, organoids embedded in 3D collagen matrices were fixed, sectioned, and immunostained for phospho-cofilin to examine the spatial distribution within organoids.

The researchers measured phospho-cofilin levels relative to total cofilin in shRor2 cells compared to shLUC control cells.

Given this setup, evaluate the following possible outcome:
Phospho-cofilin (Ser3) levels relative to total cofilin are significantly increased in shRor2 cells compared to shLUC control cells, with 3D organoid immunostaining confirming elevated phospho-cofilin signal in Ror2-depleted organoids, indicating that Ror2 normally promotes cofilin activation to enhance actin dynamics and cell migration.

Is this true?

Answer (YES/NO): NO